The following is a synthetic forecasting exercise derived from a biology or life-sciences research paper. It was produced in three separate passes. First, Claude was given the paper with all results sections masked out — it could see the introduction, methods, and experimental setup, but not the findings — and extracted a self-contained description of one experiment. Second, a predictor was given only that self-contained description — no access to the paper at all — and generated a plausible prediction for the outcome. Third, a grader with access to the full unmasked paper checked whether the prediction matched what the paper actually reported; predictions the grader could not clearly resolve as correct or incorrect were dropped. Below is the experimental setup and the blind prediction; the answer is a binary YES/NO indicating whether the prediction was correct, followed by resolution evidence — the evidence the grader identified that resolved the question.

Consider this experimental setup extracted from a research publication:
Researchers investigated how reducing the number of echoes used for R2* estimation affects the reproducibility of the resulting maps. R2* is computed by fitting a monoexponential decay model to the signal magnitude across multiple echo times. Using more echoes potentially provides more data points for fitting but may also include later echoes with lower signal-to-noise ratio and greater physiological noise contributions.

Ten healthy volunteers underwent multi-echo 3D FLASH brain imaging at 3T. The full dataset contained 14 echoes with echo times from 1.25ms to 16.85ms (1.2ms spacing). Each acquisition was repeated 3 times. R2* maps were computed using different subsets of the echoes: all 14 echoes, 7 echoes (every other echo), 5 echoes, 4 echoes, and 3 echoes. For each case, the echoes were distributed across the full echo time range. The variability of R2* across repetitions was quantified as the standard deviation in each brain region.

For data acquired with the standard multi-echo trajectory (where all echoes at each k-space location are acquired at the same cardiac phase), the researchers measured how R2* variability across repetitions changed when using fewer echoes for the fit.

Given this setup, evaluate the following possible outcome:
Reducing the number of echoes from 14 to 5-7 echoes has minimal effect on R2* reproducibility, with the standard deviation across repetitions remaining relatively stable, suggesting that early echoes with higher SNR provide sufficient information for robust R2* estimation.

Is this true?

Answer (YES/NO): NO